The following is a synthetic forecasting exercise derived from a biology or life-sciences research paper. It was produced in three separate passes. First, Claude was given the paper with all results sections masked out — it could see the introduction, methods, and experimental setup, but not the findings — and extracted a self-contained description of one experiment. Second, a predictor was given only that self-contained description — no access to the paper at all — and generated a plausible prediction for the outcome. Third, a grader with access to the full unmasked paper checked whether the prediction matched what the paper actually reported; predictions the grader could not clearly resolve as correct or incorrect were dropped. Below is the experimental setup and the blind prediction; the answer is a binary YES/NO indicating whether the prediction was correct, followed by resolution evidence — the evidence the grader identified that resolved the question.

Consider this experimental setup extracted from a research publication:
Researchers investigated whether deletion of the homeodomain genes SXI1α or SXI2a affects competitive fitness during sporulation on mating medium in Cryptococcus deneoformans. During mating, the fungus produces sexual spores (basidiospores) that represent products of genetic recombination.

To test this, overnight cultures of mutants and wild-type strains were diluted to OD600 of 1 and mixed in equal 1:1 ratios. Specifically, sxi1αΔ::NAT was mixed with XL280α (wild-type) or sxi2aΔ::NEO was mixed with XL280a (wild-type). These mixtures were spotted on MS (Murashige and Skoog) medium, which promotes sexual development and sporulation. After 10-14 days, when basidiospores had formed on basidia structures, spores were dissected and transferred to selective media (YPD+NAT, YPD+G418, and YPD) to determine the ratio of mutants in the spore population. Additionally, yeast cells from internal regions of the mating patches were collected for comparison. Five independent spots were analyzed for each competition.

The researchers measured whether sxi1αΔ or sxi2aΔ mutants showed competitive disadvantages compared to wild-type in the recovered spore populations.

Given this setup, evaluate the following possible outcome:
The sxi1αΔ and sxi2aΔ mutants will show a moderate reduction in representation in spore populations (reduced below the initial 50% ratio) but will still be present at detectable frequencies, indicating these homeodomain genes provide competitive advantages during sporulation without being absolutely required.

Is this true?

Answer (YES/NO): NO